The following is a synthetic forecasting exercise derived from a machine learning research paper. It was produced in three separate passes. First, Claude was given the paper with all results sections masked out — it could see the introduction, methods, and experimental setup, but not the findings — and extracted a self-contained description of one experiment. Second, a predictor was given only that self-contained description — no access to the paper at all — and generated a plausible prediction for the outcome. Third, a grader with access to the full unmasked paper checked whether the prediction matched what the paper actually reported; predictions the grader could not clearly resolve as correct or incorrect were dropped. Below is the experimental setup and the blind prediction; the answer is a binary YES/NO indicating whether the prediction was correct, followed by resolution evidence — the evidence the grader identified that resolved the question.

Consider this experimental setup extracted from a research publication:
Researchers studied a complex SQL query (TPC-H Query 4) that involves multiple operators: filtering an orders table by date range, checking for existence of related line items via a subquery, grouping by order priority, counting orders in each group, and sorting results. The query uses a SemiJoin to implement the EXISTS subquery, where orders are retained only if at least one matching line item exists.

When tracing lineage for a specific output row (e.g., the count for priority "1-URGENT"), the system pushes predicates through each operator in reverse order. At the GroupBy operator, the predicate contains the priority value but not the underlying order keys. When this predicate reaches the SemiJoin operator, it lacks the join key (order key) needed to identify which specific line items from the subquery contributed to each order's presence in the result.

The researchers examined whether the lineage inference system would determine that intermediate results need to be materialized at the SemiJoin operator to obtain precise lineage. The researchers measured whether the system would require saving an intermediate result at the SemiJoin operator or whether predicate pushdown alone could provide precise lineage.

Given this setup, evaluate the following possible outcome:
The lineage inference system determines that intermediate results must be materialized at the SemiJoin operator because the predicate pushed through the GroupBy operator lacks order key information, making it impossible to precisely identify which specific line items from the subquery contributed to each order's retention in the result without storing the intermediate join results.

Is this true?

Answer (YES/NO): YES